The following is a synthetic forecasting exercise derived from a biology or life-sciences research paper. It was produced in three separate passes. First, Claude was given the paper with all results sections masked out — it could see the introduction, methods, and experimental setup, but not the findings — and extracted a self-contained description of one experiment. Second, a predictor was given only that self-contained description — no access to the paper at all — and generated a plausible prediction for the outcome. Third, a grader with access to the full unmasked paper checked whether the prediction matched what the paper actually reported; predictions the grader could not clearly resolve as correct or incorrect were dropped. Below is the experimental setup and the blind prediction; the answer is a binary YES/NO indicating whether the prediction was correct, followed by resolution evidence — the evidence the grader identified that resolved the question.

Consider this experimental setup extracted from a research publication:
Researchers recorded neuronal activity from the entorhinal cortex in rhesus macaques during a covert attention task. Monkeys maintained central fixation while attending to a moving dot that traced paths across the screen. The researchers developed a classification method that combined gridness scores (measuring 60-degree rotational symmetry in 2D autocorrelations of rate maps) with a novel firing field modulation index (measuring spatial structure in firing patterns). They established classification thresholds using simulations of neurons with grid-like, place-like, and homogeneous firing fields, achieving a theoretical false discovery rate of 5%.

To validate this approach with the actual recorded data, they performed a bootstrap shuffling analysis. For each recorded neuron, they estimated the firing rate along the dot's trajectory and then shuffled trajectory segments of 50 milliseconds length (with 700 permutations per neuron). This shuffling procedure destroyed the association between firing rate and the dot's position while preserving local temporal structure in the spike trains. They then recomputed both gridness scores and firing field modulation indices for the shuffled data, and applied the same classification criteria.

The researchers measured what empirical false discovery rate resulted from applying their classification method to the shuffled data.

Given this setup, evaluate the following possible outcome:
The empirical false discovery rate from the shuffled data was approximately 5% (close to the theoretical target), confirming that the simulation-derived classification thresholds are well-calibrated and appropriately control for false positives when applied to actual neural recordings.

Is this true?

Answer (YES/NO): YES